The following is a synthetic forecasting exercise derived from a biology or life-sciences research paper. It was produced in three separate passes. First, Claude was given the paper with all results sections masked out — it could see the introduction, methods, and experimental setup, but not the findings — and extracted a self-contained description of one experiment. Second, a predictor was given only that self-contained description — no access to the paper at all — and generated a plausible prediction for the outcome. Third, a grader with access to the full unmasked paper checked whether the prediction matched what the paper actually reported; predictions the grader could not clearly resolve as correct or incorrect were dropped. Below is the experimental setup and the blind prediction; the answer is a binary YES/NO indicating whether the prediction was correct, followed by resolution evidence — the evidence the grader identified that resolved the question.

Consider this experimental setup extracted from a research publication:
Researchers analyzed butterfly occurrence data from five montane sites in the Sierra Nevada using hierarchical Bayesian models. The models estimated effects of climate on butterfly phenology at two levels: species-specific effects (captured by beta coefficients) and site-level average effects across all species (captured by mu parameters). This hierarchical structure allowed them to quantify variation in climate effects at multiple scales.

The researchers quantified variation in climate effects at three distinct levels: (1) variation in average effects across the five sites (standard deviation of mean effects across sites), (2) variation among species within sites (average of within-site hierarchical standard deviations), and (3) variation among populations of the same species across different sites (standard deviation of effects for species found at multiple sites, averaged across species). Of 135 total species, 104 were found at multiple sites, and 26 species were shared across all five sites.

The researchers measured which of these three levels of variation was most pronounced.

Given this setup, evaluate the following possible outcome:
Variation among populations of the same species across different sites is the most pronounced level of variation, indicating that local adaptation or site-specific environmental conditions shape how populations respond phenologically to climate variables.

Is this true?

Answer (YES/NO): NO